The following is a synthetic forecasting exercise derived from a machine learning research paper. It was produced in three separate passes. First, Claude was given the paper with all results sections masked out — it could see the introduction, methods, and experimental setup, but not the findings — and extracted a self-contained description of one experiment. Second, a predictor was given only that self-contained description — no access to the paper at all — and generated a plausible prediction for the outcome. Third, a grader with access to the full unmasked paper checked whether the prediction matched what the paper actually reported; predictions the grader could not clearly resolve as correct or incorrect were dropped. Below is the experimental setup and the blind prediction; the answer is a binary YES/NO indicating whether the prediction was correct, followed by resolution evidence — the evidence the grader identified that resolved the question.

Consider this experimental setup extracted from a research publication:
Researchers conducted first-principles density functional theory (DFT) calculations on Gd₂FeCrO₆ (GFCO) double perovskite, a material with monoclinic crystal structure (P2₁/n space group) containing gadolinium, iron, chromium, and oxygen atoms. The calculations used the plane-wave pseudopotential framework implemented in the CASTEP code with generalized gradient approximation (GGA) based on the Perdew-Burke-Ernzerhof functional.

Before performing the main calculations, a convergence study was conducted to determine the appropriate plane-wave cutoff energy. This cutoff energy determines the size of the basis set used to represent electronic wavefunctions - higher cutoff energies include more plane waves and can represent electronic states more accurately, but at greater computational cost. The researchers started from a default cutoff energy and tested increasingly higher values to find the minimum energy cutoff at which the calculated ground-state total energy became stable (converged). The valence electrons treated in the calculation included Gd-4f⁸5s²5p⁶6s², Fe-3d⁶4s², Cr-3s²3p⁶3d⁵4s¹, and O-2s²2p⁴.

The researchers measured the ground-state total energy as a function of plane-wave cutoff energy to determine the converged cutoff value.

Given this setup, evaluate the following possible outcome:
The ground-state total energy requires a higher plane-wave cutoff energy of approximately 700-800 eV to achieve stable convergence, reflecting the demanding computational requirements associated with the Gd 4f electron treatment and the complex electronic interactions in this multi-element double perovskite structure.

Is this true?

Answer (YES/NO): NO